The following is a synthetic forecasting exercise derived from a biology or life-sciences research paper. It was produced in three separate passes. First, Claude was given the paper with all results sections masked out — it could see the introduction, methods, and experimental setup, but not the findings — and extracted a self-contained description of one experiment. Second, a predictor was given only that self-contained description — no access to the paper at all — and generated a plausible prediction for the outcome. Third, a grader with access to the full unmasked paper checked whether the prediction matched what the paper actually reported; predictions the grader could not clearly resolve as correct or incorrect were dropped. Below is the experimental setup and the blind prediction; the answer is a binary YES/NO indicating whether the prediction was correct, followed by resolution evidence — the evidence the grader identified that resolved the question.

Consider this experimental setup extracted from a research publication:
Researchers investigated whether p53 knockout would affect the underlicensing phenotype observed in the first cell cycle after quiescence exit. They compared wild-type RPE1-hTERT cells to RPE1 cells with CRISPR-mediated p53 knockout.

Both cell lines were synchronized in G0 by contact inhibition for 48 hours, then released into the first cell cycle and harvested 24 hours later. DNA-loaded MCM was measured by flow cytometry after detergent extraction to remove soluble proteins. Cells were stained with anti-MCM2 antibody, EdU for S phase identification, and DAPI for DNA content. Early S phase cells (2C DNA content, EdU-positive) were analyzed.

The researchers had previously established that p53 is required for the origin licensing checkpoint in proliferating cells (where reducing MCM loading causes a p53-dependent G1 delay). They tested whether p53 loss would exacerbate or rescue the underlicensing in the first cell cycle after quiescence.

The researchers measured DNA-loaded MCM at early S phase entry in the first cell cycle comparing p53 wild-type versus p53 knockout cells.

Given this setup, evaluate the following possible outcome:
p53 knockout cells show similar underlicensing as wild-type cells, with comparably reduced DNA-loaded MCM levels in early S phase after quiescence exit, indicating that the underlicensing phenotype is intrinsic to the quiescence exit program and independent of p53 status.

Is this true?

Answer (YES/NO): YES